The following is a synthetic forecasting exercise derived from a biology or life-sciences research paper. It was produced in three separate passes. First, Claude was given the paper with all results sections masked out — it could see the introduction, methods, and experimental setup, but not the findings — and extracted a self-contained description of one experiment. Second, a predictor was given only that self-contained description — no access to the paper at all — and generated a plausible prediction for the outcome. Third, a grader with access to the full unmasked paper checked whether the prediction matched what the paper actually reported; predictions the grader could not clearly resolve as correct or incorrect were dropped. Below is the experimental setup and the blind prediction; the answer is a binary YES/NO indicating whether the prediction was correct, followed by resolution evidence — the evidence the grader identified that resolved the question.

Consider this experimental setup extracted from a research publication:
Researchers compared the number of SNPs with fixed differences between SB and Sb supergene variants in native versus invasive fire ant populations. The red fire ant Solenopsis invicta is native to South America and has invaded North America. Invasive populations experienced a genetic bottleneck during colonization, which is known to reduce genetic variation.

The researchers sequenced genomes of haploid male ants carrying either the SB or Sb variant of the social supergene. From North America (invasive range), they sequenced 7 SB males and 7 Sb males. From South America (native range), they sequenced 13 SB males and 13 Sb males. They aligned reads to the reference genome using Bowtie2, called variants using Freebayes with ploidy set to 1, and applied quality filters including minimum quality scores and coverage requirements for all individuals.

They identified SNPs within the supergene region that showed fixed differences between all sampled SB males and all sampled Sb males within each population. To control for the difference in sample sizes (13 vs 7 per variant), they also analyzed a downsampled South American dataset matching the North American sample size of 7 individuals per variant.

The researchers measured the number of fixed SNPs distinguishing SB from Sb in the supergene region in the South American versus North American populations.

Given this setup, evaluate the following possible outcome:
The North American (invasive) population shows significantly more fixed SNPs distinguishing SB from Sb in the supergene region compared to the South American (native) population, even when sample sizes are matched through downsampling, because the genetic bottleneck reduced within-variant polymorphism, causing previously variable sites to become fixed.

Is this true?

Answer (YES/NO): YES